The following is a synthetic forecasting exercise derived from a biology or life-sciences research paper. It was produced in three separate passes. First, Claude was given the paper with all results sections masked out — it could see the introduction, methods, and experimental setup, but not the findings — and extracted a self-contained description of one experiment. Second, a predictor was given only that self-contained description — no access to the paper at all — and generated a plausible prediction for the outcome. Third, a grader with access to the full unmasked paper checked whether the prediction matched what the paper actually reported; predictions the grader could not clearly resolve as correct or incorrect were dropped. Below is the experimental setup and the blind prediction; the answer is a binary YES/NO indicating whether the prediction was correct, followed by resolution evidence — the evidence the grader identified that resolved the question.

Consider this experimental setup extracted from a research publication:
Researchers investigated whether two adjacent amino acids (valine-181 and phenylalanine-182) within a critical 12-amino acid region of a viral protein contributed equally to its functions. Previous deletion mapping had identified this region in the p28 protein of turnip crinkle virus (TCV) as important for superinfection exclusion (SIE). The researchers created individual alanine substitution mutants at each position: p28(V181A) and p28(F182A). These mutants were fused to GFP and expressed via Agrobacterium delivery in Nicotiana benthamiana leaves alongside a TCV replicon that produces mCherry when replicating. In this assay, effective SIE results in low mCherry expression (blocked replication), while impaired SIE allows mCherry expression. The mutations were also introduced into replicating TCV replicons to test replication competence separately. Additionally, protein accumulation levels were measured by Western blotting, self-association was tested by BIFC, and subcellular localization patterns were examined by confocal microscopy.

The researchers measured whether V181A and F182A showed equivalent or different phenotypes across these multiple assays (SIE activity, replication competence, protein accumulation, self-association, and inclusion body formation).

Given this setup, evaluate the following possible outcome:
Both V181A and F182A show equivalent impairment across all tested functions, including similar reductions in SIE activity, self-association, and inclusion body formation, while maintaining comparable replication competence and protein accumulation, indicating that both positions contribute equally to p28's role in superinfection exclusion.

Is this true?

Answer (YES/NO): NO